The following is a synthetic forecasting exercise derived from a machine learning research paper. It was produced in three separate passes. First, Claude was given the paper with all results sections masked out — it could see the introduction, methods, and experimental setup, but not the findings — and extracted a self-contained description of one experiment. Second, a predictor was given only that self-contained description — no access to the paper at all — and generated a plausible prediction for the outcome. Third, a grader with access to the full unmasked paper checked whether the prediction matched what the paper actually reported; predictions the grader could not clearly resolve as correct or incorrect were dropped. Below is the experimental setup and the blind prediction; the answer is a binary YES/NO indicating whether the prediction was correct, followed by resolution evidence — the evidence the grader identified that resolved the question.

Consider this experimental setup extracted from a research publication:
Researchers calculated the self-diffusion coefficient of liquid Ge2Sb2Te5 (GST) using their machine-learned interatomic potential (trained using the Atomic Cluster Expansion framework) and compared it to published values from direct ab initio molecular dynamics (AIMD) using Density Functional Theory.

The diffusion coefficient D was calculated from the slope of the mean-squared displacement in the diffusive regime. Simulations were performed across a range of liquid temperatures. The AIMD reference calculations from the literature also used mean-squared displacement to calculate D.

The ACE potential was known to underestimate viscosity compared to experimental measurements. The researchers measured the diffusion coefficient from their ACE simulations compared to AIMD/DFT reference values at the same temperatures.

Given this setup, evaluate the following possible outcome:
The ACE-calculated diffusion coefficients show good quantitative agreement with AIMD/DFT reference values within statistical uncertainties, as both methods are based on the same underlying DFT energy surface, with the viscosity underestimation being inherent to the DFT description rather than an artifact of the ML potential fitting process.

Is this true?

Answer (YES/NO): NO